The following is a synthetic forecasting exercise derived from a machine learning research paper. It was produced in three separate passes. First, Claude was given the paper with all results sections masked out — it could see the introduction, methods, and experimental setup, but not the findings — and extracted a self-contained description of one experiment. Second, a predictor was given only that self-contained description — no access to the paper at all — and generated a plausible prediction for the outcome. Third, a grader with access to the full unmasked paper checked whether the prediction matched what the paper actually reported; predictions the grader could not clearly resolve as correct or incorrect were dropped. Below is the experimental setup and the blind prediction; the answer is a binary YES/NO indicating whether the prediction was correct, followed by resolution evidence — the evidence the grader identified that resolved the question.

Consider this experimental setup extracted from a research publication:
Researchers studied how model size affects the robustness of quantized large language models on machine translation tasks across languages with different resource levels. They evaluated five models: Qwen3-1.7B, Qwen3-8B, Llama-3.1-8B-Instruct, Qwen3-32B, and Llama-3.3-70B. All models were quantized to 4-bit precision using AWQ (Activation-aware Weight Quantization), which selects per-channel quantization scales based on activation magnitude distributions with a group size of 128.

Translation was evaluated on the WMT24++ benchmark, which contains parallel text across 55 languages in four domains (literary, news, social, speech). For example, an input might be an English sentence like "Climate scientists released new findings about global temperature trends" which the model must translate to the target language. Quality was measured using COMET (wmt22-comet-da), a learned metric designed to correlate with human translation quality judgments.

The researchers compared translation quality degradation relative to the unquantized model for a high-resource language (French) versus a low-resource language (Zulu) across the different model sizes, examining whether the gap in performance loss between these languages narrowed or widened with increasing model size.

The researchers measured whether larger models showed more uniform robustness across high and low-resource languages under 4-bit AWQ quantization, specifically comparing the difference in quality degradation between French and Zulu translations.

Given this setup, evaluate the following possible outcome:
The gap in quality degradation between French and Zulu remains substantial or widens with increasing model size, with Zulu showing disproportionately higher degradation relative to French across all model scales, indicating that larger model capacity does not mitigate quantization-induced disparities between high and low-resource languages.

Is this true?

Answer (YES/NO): NO